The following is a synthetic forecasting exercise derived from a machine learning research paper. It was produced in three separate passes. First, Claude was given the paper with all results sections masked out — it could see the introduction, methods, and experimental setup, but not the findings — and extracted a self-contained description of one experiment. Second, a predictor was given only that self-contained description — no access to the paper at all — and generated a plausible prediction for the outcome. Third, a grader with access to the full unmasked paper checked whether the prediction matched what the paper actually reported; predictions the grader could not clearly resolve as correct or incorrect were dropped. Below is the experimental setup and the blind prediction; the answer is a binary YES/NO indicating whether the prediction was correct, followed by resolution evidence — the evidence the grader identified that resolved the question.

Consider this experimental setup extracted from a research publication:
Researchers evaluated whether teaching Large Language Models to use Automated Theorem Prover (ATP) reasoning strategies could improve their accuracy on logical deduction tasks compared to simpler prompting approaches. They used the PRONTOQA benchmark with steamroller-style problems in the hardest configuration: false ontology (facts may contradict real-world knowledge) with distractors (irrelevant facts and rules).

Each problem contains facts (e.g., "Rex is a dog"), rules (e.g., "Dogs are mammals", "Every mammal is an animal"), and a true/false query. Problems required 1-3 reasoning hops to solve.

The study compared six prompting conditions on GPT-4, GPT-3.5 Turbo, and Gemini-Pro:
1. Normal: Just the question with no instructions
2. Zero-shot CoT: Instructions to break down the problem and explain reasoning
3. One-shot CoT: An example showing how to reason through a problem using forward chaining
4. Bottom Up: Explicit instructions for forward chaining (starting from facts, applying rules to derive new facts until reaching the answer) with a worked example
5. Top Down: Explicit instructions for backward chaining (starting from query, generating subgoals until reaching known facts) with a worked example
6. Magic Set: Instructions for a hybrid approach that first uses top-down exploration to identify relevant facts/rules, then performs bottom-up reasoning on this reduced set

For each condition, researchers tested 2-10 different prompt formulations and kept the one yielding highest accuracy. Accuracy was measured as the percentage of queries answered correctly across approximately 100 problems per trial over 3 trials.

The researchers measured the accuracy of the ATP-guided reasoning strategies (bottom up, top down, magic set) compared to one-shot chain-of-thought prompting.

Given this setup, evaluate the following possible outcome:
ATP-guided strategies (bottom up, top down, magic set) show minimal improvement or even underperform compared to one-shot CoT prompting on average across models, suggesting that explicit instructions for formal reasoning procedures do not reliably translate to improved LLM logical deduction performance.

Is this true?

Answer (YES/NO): YES